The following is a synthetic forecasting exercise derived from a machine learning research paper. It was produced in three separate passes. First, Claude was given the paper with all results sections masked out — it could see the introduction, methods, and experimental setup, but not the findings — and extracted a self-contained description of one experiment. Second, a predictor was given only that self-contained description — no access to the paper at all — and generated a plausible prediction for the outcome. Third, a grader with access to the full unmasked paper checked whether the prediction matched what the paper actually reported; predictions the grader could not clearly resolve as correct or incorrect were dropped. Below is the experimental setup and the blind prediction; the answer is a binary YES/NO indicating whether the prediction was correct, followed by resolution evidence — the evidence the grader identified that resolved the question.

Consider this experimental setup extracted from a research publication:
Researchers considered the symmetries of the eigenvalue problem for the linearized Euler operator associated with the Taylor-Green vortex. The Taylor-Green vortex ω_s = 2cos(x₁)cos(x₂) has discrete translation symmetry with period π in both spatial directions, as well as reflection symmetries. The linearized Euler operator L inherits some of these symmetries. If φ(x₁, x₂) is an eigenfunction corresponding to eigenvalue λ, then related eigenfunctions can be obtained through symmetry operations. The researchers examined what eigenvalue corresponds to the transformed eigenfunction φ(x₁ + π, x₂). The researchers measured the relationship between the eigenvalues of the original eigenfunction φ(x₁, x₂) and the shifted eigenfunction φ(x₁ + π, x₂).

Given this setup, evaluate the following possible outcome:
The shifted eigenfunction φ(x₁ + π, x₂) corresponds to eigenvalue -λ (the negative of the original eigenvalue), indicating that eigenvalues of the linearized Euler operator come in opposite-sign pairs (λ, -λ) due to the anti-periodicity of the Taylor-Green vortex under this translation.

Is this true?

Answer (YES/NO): YES